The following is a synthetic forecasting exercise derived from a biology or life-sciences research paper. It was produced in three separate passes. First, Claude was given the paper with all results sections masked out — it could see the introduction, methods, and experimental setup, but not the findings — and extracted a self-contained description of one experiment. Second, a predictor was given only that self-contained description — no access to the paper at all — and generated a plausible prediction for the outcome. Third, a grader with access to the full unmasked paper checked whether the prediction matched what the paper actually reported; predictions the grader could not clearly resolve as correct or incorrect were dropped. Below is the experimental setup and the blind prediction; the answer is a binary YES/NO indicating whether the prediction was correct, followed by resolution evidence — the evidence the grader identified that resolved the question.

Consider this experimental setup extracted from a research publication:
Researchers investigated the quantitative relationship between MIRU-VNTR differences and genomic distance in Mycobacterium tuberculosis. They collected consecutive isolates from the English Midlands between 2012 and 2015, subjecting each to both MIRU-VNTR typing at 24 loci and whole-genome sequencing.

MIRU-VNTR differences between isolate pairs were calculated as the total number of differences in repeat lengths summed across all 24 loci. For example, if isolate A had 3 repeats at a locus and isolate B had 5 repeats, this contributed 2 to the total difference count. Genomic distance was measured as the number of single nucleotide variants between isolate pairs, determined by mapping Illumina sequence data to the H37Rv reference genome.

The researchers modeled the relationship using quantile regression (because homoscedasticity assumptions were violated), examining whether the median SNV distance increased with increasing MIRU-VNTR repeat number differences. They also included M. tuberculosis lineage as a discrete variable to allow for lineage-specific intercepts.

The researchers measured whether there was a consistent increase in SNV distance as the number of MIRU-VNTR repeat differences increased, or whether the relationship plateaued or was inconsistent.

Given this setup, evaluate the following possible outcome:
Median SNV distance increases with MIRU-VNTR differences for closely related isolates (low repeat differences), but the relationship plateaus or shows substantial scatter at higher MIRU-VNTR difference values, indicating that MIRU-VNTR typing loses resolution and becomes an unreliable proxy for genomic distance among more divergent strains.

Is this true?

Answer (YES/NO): YES